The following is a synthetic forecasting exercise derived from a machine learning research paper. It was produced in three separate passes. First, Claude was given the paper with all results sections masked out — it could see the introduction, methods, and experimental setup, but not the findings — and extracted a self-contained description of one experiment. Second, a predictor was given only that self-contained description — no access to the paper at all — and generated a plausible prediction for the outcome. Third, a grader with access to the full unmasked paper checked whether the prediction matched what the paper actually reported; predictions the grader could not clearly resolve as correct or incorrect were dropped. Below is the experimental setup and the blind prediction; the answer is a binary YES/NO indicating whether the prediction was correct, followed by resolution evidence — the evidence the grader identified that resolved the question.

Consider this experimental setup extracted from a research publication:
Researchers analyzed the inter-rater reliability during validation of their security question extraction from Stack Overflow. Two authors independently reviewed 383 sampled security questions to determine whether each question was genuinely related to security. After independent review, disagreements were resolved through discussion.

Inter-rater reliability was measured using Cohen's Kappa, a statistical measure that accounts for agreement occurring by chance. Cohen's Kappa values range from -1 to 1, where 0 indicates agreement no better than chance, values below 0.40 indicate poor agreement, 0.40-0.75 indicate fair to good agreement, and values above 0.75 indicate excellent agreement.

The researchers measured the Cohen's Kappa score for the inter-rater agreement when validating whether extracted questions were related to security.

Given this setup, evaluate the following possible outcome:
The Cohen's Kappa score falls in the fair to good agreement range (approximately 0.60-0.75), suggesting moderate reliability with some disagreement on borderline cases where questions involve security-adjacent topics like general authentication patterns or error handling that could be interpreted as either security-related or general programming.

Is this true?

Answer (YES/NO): NO